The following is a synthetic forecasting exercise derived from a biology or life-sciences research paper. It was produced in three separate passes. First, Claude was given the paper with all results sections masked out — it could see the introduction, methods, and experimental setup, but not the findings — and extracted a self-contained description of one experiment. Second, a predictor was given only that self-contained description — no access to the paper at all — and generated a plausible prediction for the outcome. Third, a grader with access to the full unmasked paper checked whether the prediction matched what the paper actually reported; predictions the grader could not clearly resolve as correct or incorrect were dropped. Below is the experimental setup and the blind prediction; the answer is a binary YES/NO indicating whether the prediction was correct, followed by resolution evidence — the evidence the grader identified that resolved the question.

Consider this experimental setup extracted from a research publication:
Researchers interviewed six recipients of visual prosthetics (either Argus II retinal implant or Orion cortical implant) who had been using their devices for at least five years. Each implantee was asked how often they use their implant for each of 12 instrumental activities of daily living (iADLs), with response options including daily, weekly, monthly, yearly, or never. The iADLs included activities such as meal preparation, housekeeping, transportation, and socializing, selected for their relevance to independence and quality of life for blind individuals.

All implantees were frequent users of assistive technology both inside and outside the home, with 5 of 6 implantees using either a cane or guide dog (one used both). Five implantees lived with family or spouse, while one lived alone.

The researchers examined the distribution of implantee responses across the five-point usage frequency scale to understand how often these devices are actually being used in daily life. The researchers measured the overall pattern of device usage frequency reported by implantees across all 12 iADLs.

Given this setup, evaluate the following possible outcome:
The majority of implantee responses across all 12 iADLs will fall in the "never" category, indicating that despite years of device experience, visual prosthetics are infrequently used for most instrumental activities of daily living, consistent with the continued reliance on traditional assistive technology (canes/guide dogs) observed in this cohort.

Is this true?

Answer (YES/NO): YES